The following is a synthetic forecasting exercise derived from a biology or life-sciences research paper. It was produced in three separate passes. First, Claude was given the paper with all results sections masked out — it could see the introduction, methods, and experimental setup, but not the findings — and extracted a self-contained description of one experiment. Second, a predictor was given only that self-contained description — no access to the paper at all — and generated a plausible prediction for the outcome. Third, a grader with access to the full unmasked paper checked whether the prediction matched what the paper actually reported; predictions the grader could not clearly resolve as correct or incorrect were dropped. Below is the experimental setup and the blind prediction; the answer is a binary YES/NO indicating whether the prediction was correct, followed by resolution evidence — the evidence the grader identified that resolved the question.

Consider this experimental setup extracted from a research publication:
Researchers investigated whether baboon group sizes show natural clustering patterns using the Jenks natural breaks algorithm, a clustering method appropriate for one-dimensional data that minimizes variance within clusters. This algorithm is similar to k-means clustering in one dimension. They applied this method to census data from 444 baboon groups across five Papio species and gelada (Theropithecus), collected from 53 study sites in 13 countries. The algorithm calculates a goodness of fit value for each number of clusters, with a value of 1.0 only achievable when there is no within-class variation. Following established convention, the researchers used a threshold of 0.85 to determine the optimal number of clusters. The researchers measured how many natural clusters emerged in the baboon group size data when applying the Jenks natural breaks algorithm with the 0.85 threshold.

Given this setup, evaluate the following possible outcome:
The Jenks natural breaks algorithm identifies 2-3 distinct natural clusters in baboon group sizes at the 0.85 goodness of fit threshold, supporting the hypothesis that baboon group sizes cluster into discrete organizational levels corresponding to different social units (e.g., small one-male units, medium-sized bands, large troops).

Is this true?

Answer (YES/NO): NO